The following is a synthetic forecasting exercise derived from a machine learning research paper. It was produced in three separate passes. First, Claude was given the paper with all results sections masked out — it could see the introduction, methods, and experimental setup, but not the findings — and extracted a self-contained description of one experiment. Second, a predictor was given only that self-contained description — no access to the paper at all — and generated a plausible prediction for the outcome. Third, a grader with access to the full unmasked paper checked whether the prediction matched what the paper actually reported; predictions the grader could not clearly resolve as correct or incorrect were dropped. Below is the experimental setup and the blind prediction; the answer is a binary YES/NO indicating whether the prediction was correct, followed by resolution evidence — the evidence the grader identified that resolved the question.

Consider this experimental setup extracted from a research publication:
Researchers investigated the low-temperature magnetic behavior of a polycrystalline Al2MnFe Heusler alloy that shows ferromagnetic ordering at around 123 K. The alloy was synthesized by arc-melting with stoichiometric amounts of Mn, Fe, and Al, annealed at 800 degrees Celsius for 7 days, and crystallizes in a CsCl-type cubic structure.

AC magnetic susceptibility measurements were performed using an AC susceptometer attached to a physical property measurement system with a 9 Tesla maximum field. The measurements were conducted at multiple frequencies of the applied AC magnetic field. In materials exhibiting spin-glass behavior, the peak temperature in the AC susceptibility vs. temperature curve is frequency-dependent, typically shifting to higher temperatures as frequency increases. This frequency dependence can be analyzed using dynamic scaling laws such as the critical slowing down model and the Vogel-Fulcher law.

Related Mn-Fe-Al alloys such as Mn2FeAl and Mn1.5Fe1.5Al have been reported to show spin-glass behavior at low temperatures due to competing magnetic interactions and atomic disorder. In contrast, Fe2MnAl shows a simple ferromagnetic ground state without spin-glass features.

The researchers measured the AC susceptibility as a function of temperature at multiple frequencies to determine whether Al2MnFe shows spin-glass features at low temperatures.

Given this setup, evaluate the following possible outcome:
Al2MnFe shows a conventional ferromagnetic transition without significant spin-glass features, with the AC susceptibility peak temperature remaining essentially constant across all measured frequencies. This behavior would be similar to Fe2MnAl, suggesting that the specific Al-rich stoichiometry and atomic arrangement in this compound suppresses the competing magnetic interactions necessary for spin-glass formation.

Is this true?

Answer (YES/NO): NO